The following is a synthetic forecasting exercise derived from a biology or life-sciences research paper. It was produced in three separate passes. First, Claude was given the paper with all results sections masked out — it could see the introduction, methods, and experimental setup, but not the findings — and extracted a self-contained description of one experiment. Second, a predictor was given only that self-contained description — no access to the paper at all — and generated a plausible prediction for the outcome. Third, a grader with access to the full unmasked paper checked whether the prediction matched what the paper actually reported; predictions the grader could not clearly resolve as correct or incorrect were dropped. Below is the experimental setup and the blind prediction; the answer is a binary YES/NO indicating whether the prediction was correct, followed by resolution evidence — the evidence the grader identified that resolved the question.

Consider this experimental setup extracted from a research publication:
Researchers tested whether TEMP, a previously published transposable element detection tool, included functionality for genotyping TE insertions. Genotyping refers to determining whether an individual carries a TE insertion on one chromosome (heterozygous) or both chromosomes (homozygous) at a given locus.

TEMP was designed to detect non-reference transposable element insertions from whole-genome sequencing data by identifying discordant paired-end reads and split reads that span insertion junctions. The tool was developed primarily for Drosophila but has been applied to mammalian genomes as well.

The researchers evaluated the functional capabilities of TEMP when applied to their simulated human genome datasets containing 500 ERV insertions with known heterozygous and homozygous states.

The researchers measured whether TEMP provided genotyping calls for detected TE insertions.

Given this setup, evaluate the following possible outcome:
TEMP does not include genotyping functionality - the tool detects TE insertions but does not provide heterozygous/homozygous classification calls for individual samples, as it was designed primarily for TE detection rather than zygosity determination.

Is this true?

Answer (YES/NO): YES